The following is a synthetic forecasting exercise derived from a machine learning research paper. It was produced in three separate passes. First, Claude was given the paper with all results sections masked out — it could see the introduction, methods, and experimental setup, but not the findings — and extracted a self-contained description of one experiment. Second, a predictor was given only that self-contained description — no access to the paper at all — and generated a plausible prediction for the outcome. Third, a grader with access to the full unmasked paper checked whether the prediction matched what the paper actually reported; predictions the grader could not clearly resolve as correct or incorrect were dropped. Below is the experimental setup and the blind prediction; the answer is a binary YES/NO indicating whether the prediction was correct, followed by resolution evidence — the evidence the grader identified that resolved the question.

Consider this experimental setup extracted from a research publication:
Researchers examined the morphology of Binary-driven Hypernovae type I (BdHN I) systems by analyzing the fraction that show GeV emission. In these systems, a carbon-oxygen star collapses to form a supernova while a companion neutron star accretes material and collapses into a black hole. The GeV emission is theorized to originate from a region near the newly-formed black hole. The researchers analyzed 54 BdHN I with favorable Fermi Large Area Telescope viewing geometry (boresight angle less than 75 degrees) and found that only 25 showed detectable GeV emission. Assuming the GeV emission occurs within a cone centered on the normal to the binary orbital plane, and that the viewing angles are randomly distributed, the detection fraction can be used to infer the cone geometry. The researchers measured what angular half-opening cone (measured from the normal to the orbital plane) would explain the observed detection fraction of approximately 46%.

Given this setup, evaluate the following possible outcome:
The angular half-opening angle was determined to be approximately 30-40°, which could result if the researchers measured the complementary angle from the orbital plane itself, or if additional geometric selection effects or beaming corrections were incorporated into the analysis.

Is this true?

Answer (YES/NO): NO